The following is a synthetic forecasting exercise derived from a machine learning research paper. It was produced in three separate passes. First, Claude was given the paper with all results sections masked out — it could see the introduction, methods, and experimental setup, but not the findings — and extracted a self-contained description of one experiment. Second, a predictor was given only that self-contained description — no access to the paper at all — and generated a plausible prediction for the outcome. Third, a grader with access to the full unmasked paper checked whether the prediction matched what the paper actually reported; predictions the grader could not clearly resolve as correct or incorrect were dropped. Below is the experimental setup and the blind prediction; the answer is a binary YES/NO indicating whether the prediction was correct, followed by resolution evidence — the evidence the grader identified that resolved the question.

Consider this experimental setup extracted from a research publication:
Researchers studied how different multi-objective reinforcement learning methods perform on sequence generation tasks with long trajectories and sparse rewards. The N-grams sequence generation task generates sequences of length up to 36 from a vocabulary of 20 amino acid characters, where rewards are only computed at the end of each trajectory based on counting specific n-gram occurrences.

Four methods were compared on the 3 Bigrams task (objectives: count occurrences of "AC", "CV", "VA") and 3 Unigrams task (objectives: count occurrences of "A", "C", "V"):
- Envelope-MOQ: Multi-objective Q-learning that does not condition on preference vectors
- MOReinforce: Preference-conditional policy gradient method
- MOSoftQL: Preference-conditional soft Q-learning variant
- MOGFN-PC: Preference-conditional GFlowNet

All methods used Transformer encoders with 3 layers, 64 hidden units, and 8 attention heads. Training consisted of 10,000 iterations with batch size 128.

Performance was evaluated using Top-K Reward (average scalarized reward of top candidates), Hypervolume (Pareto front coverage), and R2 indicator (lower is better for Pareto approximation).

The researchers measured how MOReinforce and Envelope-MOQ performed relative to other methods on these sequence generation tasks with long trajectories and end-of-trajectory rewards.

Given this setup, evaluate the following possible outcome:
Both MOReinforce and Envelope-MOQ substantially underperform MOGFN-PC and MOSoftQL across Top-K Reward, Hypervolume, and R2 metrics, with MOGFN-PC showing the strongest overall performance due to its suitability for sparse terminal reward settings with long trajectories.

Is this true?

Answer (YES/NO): YES